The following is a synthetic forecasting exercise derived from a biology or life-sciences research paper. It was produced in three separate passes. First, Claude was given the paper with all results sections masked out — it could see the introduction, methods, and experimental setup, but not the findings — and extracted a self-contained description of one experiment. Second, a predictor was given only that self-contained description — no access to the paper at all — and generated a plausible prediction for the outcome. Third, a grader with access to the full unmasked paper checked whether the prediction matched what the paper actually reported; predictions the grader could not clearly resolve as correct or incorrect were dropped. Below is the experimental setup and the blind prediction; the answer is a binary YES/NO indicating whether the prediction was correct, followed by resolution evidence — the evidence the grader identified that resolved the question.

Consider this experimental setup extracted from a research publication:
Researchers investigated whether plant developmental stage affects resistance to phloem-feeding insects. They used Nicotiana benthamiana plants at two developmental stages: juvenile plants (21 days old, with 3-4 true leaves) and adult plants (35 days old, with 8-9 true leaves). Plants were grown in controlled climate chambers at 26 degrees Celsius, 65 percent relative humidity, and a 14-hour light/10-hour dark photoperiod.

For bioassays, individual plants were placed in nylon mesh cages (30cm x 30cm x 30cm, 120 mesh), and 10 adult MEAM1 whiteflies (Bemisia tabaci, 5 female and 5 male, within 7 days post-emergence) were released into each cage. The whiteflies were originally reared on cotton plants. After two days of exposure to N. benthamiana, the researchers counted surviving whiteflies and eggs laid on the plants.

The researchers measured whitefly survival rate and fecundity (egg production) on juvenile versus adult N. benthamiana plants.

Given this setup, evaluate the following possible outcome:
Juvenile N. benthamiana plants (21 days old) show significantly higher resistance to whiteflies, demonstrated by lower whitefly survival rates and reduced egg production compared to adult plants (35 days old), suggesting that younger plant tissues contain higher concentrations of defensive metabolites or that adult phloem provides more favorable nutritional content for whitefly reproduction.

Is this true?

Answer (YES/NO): NO